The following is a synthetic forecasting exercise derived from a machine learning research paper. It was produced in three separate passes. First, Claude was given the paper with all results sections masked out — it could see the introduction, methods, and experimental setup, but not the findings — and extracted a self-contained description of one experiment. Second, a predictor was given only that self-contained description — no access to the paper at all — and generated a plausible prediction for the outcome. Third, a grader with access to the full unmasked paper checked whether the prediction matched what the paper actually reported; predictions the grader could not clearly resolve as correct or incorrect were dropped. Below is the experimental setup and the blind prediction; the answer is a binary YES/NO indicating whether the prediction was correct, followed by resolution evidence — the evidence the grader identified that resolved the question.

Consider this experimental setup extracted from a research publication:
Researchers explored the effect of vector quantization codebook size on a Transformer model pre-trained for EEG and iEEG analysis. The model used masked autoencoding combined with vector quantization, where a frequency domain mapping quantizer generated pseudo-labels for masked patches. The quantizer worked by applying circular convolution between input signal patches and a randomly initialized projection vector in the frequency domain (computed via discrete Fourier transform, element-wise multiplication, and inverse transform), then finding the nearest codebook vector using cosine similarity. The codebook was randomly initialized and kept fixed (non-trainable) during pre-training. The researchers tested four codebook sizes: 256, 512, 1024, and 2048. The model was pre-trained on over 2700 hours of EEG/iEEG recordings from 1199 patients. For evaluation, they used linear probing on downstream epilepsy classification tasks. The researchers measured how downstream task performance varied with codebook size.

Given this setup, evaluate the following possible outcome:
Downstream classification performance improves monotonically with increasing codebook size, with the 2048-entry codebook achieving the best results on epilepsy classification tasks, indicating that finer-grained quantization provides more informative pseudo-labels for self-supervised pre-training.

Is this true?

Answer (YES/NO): NO